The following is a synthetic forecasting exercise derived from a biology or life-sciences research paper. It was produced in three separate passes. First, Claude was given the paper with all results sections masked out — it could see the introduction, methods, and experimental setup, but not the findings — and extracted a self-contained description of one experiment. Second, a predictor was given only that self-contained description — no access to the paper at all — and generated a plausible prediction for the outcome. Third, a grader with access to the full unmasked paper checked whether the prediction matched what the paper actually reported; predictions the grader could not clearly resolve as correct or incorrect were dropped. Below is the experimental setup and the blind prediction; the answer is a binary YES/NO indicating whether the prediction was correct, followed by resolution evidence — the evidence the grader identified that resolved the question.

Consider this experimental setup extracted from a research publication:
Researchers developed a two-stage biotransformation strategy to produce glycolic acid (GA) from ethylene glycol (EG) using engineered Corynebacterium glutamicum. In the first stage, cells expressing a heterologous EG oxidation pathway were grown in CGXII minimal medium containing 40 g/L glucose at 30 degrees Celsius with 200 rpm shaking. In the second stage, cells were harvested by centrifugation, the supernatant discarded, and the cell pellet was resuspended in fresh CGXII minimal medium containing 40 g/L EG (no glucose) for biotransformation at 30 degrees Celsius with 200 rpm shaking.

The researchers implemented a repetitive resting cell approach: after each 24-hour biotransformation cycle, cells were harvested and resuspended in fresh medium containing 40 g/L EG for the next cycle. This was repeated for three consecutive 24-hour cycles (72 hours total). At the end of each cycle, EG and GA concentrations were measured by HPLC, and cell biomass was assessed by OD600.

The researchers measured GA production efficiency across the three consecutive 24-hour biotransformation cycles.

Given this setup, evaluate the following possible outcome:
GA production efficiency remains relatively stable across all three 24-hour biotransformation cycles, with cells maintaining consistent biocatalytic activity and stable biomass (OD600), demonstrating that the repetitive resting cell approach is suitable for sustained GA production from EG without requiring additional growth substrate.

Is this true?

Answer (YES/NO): NO